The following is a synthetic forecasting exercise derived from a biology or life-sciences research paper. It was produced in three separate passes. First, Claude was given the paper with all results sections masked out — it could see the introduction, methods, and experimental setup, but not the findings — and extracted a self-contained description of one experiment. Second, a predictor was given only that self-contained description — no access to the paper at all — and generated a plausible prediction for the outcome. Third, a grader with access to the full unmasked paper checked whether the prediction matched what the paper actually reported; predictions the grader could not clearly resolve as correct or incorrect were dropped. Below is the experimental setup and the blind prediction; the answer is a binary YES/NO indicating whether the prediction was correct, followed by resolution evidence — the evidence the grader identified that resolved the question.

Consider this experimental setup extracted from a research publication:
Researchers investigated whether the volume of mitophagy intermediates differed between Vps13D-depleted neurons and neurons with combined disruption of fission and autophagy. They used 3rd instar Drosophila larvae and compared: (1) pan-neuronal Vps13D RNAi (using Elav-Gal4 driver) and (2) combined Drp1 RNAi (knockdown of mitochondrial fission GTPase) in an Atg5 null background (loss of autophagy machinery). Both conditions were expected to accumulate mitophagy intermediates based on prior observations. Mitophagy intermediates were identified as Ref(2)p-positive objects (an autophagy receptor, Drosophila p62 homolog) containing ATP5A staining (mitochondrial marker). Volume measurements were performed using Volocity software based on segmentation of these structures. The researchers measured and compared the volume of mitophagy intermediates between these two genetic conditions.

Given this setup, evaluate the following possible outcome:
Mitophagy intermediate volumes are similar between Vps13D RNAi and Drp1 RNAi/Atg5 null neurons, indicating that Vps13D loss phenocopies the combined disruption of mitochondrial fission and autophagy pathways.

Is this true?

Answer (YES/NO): YES